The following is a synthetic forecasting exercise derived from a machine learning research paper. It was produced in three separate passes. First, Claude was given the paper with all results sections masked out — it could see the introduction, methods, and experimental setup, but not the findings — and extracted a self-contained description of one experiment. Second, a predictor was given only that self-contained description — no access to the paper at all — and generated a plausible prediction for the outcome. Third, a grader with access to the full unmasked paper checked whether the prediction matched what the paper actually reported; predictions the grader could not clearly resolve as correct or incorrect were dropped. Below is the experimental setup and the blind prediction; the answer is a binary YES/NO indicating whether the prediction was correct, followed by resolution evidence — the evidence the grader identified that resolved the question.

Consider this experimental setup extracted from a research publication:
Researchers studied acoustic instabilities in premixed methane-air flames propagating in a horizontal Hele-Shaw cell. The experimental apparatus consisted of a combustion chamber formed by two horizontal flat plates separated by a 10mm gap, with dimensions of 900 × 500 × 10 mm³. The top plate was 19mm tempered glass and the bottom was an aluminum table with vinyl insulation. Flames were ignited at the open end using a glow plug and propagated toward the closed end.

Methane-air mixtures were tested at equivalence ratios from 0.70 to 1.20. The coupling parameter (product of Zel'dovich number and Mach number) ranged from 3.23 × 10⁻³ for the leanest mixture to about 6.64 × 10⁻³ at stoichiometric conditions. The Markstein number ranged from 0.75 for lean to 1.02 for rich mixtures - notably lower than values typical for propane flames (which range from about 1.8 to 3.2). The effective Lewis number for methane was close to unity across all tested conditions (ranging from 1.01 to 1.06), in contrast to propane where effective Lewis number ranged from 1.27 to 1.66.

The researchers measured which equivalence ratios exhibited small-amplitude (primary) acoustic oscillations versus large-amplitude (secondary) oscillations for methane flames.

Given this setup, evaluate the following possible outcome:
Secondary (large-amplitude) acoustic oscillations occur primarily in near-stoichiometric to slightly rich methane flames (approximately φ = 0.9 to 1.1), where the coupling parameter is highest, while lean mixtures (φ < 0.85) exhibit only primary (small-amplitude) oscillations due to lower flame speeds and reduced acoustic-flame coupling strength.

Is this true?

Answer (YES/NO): NO